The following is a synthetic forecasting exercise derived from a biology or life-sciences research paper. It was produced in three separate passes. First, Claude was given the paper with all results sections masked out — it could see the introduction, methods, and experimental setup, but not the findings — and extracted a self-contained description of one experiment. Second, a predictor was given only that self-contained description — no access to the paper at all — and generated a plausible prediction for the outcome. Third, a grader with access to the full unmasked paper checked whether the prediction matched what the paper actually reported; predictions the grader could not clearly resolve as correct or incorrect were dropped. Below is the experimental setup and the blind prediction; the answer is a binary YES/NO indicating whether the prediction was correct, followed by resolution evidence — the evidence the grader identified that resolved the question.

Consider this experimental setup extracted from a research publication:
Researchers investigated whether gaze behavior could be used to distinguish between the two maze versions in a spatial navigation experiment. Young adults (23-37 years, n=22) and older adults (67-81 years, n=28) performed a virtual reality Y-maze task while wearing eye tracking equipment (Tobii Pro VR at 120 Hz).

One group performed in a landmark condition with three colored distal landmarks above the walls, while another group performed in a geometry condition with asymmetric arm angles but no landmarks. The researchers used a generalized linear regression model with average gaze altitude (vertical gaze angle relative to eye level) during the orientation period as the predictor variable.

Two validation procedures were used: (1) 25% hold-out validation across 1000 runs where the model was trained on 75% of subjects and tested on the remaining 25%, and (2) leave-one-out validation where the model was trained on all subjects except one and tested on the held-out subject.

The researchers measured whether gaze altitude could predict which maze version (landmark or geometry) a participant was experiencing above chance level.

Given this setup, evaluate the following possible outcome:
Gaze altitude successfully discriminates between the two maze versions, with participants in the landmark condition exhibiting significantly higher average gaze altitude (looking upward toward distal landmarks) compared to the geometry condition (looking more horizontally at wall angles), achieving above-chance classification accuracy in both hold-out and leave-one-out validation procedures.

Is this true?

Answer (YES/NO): NO